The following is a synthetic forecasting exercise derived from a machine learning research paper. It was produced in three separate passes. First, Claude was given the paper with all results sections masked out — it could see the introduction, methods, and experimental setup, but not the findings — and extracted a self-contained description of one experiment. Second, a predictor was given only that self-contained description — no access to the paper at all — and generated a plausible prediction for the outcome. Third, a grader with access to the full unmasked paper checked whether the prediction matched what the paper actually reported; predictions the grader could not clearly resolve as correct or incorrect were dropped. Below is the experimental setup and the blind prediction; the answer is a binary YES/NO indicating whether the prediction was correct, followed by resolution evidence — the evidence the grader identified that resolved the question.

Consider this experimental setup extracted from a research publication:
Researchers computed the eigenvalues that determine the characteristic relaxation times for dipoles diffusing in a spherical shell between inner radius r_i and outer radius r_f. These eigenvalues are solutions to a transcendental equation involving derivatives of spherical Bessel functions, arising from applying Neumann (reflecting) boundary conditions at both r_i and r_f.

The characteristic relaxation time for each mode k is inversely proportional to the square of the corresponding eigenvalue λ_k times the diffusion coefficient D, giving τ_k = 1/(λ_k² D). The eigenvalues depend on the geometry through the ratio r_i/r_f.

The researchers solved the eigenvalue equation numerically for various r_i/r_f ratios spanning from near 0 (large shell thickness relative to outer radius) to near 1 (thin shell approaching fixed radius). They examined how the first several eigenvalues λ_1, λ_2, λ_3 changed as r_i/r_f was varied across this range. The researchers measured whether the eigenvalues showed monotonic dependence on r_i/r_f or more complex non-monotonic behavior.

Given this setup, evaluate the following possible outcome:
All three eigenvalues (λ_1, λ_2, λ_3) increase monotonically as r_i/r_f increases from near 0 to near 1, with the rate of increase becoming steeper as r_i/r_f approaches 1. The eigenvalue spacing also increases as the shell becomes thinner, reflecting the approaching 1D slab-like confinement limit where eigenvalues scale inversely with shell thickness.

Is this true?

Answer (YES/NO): NO